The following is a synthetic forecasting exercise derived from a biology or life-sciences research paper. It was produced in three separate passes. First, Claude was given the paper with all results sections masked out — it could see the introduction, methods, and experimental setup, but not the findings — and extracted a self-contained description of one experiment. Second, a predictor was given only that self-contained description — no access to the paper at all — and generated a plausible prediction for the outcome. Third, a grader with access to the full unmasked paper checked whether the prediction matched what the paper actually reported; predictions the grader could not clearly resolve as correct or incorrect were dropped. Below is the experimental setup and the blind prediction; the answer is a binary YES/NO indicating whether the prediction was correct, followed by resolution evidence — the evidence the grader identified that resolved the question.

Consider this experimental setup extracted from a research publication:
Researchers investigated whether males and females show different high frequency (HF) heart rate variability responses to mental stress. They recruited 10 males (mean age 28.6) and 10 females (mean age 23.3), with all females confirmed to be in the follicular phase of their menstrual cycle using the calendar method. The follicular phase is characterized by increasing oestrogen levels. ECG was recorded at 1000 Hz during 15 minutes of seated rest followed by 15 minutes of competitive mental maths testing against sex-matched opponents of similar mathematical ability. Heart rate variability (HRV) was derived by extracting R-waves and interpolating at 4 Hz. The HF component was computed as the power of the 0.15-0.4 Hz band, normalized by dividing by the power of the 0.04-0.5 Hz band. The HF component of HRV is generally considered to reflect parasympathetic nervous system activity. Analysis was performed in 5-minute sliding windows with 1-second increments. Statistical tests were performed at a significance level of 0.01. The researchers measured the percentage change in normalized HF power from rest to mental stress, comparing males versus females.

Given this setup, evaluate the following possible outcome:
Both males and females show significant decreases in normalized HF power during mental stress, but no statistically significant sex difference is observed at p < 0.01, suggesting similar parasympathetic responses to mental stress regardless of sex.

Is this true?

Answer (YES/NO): NO